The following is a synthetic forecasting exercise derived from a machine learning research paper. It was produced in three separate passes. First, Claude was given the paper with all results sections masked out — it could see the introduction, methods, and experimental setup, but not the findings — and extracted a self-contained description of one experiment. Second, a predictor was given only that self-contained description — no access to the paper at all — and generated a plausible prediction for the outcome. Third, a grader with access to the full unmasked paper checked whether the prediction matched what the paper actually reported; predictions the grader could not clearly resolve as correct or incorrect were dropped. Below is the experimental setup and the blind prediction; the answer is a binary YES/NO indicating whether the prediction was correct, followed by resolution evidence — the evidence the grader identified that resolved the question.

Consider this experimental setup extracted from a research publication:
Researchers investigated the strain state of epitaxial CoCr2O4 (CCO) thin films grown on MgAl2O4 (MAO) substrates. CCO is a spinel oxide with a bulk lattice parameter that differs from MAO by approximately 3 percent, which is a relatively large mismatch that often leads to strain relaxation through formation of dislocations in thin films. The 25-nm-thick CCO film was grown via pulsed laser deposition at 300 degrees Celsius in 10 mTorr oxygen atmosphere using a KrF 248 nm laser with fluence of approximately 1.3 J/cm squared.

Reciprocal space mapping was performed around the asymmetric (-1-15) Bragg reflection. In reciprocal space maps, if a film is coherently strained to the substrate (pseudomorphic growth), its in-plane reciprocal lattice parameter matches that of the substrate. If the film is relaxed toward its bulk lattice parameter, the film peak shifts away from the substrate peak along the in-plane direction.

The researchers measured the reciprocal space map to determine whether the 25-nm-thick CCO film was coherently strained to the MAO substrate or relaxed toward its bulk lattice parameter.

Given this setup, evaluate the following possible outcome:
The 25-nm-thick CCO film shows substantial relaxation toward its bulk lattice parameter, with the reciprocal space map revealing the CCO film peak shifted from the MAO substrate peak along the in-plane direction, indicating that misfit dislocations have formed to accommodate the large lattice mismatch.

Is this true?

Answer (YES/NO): NO